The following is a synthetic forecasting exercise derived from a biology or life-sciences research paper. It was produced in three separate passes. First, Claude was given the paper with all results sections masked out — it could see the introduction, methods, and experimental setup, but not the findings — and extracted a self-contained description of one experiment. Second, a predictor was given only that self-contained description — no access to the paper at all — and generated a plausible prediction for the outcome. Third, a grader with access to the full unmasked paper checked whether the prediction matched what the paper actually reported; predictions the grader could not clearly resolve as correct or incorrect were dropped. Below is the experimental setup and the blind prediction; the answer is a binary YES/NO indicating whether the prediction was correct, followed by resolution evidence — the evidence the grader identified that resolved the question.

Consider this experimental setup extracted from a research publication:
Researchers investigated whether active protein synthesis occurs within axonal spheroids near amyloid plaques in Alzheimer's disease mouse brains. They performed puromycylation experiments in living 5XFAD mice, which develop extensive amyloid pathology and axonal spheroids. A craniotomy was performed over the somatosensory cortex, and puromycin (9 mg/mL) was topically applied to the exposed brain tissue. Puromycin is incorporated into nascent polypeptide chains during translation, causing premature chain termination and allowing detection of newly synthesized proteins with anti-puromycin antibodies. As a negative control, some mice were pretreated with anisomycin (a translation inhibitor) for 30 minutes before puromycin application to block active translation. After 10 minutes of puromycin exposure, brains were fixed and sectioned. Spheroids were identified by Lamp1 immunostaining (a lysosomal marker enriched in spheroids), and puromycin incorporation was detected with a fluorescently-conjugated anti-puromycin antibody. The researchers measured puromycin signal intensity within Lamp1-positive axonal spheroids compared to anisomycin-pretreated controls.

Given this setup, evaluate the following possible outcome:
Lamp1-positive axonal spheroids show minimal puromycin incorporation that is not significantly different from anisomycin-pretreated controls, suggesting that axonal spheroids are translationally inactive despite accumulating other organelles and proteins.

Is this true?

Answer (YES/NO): NO